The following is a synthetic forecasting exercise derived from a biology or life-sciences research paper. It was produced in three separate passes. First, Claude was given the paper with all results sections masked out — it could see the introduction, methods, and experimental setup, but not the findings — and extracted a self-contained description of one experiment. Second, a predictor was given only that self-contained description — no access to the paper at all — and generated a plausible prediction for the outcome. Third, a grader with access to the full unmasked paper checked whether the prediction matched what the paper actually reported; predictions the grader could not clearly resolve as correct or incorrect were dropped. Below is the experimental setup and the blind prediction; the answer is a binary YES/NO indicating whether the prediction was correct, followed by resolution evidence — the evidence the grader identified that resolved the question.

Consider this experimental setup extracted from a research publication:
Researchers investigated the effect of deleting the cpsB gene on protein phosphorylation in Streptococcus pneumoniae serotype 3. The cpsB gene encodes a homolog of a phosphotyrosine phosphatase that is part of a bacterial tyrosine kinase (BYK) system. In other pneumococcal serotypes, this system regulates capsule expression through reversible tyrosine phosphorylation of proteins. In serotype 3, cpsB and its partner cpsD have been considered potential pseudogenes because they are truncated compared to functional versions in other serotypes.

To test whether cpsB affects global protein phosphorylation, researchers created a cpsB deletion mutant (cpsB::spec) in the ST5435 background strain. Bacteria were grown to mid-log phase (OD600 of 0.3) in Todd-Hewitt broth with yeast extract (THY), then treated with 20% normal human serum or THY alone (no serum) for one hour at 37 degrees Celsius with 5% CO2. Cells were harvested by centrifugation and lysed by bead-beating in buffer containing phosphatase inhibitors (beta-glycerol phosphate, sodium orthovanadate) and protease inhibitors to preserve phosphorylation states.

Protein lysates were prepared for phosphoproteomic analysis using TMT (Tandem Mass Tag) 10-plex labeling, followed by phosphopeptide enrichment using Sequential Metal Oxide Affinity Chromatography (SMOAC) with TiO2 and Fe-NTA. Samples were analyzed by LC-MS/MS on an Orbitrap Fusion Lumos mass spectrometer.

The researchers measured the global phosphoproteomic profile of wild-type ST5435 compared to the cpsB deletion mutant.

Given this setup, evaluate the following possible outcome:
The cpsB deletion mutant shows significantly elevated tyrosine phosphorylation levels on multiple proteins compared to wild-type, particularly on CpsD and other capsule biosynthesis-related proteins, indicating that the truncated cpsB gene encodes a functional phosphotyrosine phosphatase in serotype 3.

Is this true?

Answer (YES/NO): NO